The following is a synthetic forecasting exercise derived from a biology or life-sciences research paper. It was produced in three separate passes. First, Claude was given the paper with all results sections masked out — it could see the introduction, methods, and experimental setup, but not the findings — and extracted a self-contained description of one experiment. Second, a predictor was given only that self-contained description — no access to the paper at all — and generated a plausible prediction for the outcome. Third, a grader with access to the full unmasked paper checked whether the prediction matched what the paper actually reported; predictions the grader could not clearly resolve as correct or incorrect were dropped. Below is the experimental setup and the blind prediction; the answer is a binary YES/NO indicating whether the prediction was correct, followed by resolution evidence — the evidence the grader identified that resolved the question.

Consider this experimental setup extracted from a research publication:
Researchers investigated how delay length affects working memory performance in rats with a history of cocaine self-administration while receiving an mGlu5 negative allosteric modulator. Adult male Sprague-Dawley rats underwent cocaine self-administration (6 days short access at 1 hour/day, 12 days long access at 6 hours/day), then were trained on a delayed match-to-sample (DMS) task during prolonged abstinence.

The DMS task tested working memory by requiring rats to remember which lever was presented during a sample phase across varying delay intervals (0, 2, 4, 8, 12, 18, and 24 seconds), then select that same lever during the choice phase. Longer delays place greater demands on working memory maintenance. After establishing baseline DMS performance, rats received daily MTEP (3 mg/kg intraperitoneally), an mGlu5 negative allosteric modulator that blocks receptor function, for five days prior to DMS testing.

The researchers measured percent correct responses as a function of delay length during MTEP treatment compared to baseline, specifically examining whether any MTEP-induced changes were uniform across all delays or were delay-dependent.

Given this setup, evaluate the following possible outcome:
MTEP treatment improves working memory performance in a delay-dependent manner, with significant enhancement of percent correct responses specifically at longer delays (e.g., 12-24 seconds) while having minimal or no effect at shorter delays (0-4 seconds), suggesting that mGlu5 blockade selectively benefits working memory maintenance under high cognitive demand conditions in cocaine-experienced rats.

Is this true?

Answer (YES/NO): NO